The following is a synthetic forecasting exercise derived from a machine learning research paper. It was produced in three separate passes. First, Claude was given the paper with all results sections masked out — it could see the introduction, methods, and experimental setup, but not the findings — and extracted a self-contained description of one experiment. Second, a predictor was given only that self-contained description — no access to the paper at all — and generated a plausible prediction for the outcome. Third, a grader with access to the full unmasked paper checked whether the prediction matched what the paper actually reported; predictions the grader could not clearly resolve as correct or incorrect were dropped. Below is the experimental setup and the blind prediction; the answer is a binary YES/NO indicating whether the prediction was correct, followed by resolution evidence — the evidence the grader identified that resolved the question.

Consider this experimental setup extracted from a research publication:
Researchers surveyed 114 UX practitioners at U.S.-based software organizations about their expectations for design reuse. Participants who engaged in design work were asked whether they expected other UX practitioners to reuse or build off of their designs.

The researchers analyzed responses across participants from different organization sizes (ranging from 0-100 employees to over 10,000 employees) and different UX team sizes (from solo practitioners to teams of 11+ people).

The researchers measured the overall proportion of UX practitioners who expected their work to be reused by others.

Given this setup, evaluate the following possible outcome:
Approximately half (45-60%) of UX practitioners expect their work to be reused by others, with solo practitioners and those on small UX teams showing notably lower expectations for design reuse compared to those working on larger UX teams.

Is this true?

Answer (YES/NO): NO